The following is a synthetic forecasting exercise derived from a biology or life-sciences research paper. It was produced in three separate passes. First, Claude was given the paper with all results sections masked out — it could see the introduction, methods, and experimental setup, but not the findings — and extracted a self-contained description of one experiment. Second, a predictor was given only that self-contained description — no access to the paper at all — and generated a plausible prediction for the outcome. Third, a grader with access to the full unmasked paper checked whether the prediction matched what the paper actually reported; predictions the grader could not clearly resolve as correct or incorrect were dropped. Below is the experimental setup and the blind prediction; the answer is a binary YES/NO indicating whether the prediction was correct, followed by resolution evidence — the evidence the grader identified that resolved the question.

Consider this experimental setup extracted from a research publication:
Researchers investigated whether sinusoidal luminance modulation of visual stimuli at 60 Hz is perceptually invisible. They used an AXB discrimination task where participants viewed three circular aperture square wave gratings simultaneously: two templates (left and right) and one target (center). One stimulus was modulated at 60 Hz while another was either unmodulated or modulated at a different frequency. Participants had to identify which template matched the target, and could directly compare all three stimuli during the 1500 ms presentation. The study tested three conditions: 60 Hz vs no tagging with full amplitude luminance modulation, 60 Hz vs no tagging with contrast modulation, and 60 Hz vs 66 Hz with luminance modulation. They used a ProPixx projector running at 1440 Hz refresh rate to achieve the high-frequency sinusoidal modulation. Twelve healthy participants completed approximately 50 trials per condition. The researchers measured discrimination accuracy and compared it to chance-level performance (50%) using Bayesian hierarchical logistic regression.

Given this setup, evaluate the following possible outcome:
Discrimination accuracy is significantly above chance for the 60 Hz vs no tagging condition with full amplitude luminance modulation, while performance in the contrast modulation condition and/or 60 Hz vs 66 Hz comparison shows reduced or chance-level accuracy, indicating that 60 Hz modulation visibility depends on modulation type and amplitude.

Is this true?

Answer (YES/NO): NO